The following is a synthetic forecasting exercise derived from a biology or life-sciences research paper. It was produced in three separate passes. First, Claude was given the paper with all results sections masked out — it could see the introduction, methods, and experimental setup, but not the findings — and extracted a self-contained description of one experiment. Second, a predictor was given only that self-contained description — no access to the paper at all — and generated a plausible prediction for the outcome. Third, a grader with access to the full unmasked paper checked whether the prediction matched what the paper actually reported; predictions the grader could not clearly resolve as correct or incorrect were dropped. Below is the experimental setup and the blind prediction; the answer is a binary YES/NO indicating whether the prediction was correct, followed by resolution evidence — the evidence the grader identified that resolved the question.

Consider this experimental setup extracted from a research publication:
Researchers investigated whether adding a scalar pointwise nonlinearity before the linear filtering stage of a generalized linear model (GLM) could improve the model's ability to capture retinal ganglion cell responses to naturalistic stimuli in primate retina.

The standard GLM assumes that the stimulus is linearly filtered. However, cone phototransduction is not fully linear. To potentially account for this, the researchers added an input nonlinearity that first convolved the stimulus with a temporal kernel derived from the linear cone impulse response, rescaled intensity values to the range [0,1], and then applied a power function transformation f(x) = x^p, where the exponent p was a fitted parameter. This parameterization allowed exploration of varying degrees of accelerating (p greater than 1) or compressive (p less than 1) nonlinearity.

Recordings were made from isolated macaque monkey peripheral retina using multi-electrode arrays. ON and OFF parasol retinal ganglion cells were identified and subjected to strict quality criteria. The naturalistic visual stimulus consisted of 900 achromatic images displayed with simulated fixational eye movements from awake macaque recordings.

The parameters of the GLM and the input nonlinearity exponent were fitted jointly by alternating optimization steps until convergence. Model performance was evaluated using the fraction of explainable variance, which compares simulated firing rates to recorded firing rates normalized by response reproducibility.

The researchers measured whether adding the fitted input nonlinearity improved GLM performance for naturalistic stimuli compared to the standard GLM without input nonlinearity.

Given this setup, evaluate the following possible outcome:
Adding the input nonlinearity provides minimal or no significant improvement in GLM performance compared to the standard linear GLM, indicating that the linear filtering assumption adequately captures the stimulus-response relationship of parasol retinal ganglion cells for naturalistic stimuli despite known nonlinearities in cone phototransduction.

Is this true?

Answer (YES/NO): NO